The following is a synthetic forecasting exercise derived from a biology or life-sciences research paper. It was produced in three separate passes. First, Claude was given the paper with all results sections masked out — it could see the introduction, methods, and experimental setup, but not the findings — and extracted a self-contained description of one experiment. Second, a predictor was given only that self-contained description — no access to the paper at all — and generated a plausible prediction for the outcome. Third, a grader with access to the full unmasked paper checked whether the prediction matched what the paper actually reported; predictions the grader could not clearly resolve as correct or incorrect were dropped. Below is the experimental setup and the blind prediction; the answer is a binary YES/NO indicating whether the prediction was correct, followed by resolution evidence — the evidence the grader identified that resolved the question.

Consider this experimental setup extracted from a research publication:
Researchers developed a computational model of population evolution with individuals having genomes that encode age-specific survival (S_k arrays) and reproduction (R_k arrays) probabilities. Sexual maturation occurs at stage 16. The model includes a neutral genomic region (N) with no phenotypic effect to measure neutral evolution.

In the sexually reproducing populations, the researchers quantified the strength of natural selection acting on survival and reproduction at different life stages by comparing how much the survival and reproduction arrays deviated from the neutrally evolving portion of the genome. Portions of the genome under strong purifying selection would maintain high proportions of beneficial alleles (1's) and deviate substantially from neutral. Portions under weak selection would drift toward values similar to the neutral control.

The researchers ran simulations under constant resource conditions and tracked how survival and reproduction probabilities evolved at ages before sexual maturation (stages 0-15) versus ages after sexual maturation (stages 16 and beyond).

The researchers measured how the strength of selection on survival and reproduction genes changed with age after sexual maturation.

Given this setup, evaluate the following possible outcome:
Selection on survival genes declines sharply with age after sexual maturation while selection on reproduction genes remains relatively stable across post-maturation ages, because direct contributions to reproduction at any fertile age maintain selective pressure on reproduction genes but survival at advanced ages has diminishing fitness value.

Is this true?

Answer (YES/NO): NO